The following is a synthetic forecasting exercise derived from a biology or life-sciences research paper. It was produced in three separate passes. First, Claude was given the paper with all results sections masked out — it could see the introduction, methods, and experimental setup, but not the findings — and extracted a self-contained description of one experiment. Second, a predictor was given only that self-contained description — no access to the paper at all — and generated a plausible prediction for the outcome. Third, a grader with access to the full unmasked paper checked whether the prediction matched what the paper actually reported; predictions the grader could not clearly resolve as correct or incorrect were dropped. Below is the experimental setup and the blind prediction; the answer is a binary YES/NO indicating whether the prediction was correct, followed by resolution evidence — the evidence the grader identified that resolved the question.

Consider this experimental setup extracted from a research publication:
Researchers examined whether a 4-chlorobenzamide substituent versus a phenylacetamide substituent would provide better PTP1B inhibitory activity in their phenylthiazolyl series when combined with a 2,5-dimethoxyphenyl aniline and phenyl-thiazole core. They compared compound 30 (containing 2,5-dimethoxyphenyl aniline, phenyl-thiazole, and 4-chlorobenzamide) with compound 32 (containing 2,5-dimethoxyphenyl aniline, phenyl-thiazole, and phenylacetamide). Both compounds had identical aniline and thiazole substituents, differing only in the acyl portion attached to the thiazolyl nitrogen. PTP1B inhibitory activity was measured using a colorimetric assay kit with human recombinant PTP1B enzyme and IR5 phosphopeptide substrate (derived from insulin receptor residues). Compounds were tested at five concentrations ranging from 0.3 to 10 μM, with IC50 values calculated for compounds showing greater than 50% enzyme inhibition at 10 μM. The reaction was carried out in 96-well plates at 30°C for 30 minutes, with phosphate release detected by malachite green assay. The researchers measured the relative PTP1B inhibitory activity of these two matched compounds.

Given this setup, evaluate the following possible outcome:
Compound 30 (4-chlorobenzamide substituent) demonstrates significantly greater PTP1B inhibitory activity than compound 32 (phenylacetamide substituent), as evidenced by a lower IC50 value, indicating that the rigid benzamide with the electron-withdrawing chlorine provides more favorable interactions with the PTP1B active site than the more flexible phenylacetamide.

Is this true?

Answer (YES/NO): YES